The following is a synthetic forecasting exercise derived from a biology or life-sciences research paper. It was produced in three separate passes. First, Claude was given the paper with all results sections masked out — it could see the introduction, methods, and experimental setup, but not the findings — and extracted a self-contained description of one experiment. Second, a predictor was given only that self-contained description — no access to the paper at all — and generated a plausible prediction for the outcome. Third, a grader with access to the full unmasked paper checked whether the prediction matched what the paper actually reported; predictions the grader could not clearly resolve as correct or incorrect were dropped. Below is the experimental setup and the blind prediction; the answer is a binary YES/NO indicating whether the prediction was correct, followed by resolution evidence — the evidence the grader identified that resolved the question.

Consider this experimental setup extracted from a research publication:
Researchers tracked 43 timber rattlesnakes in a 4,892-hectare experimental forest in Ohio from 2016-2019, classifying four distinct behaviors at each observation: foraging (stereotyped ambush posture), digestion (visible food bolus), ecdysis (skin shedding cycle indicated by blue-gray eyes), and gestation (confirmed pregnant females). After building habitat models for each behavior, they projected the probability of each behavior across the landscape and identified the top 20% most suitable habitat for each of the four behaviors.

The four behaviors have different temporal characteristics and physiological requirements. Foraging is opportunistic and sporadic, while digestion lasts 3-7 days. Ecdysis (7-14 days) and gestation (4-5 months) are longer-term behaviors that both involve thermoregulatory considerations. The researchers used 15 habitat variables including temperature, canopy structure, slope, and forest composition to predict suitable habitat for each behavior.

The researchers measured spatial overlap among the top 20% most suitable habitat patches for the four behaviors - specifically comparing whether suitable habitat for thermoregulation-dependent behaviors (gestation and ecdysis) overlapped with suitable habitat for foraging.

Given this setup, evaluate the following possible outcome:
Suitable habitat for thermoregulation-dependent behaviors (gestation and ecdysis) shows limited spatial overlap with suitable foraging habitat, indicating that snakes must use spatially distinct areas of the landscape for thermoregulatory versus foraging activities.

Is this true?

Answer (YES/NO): YES